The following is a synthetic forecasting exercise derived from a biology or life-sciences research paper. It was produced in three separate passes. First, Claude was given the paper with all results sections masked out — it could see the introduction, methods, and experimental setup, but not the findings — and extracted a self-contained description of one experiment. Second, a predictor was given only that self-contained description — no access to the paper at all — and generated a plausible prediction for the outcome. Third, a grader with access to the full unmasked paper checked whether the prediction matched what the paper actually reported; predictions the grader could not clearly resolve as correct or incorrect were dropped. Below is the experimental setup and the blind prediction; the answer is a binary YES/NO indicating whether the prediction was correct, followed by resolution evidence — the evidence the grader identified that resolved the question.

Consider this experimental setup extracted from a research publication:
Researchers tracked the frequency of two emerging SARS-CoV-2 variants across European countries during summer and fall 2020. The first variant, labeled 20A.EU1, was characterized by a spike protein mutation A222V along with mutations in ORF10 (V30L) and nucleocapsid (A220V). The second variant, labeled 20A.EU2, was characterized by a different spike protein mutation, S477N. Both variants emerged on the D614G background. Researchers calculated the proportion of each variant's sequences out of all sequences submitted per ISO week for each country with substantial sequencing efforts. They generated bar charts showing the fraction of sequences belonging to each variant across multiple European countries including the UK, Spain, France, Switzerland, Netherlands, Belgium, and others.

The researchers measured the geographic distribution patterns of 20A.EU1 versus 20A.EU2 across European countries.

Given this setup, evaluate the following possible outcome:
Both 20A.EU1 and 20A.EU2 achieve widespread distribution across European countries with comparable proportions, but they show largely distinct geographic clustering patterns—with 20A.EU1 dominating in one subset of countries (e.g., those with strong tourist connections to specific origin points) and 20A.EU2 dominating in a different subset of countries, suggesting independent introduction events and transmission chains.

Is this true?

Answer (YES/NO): NO